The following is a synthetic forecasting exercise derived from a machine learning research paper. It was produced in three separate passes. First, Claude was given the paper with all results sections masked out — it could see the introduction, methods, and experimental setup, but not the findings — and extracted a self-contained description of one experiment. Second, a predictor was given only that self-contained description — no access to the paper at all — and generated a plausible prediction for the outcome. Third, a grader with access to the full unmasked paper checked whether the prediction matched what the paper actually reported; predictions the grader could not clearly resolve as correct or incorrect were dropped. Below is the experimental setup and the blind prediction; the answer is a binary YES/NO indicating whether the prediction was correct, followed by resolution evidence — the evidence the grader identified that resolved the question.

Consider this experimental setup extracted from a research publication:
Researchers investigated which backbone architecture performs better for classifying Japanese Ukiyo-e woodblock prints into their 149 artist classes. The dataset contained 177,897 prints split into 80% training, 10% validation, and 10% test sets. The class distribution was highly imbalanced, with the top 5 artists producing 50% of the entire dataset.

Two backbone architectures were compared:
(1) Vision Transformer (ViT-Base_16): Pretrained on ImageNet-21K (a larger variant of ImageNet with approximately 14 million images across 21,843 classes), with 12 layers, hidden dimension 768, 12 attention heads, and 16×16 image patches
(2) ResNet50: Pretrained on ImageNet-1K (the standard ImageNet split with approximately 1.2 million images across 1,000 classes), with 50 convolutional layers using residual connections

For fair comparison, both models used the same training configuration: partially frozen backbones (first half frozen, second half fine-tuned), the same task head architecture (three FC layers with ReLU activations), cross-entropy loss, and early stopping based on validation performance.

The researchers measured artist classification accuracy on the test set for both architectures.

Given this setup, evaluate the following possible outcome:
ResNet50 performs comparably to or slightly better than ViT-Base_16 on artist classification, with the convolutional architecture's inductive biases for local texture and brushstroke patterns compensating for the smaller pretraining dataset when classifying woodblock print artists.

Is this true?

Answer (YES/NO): NO